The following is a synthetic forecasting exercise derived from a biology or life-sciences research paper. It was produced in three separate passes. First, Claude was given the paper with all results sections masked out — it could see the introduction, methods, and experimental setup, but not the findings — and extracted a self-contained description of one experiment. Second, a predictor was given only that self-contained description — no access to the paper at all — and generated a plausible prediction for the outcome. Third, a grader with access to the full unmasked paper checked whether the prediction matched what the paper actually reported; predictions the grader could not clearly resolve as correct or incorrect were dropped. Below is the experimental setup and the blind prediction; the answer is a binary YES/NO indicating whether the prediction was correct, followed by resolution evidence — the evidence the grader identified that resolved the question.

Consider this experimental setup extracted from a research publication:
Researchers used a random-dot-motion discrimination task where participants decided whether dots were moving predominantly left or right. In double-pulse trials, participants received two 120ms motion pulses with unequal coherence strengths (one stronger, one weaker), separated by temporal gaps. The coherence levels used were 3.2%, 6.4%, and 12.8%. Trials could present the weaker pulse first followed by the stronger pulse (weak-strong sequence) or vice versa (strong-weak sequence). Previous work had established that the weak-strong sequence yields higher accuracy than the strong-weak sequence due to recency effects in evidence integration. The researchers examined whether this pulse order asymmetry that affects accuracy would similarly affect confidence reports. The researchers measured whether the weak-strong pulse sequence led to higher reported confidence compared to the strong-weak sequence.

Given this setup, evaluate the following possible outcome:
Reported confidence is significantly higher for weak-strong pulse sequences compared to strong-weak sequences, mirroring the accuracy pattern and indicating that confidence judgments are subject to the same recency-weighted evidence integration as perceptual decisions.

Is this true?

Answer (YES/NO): NO